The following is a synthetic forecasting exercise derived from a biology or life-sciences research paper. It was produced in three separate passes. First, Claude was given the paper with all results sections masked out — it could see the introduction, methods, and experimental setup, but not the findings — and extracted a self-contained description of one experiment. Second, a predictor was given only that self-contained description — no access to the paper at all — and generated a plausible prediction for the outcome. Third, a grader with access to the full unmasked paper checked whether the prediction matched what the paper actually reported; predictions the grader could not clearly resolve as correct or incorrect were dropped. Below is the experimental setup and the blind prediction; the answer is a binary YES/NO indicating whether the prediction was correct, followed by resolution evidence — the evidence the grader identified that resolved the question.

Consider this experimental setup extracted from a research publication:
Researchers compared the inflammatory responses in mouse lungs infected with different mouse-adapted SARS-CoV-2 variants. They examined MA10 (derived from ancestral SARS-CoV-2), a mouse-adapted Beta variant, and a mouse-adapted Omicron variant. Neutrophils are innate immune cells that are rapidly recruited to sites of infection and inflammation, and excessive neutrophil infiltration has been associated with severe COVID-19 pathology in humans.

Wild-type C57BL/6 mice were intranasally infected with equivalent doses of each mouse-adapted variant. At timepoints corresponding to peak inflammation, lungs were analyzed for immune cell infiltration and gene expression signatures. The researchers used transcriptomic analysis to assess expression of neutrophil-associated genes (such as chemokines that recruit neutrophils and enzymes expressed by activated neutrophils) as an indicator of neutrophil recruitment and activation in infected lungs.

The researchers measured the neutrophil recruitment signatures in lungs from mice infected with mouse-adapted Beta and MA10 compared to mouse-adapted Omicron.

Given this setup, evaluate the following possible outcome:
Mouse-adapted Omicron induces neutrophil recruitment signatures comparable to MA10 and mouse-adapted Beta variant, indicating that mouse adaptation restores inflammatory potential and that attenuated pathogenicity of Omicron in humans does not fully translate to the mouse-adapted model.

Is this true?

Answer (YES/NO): NO